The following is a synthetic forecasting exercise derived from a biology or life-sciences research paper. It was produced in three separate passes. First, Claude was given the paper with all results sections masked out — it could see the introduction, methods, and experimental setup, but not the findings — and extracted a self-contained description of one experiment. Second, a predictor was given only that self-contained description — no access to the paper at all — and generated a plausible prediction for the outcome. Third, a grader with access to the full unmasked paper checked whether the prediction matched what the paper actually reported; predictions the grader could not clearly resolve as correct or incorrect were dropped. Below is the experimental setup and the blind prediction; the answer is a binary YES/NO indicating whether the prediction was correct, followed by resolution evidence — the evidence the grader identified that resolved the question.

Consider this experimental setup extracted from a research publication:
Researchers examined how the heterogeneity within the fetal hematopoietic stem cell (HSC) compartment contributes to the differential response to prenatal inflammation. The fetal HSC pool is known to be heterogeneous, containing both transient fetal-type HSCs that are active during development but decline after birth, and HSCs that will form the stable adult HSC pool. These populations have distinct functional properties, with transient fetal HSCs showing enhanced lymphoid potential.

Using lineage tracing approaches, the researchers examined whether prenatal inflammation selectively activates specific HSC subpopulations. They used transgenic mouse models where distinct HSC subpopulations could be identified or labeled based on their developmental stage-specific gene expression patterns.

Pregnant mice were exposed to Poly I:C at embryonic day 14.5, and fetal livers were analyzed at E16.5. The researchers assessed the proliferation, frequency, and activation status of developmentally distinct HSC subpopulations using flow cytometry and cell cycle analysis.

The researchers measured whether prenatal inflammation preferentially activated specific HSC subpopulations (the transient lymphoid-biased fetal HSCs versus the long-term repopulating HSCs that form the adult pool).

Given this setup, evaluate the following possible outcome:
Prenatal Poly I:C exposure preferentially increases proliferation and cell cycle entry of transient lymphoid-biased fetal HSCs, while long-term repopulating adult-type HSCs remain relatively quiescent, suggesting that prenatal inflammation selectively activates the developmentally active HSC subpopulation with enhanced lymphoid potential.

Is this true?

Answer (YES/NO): NO